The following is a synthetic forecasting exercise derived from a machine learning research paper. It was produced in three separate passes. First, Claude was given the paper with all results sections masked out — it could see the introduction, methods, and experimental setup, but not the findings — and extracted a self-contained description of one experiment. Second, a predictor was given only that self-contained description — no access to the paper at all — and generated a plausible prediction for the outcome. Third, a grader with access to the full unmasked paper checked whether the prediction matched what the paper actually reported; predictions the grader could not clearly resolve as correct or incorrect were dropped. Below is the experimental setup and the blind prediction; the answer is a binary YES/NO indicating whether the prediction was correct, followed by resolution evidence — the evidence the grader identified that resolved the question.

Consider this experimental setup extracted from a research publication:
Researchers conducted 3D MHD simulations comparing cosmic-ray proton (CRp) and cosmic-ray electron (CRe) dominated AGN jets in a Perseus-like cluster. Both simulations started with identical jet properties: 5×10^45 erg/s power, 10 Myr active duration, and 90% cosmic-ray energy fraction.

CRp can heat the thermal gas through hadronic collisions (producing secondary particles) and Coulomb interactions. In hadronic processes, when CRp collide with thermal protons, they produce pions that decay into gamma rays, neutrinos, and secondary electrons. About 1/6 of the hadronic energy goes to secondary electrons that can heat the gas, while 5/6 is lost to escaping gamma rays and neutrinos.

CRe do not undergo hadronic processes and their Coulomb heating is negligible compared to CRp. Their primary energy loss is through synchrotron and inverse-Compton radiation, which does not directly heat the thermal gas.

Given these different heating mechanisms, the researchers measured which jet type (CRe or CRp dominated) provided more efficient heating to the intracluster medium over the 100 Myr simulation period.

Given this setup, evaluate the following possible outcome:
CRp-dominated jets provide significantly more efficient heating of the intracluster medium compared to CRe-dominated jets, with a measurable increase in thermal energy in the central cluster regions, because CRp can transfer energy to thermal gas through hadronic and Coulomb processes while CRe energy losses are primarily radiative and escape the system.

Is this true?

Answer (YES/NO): NO